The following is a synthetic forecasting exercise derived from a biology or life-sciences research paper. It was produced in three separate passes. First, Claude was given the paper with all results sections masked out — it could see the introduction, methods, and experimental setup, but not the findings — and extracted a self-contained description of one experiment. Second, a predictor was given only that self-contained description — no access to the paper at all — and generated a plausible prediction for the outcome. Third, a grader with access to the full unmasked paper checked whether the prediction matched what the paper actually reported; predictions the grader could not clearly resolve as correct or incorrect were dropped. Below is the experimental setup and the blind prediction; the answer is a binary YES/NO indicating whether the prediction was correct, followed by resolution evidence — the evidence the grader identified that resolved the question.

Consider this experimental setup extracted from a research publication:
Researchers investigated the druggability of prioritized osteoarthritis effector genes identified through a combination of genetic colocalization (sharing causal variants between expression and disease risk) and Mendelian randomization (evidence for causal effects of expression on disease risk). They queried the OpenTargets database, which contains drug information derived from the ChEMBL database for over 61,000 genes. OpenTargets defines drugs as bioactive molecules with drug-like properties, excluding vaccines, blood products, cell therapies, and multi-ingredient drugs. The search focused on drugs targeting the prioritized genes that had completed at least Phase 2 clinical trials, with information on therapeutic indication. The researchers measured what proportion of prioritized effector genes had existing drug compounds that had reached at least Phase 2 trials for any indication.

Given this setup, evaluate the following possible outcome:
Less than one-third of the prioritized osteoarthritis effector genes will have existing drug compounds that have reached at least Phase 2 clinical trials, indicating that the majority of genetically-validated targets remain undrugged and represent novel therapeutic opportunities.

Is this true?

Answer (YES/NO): YES